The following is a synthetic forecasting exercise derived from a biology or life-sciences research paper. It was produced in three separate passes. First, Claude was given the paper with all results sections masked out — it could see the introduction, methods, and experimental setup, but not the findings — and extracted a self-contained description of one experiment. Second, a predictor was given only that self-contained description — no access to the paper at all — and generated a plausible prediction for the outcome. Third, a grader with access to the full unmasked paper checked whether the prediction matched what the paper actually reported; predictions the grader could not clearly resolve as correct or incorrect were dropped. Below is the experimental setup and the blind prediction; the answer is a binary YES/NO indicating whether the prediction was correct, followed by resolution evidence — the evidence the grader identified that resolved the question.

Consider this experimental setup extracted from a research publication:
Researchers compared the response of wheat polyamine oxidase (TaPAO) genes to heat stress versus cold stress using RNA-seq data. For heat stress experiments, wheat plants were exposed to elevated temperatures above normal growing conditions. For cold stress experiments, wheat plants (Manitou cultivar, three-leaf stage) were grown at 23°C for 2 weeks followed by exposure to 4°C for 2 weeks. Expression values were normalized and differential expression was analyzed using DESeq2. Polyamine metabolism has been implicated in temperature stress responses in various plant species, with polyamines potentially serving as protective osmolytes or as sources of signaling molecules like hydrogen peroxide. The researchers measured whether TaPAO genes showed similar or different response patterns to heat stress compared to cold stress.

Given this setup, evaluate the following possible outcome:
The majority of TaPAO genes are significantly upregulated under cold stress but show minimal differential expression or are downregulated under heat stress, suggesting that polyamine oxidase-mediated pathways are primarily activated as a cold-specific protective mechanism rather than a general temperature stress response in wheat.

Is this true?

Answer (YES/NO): NO